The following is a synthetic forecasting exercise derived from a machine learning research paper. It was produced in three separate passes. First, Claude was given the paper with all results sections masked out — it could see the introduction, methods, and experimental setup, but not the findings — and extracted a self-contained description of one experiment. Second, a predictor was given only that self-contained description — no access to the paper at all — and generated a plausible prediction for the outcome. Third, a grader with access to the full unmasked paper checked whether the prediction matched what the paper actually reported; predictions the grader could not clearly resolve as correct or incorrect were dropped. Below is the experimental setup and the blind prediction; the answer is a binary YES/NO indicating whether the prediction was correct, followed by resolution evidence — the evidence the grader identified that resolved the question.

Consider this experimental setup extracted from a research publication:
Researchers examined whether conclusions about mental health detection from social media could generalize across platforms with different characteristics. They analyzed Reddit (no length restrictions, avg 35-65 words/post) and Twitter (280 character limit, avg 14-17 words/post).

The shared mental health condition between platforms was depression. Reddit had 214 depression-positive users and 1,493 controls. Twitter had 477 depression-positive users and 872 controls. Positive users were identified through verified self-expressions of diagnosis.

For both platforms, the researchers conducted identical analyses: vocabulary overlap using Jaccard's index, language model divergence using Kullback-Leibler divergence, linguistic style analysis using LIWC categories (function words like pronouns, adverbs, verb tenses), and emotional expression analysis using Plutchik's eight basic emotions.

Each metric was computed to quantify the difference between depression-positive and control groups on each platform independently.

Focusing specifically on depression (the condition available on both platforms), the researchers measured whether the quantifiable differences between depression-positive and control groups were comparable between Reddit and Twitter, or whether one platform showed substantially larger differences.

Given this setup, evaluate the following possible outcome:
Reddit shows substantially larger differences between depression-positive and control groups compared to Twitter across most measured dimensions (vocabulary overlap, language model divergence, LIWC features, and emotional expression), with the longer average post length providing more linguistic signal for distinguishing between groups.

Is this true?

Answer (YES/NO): YES